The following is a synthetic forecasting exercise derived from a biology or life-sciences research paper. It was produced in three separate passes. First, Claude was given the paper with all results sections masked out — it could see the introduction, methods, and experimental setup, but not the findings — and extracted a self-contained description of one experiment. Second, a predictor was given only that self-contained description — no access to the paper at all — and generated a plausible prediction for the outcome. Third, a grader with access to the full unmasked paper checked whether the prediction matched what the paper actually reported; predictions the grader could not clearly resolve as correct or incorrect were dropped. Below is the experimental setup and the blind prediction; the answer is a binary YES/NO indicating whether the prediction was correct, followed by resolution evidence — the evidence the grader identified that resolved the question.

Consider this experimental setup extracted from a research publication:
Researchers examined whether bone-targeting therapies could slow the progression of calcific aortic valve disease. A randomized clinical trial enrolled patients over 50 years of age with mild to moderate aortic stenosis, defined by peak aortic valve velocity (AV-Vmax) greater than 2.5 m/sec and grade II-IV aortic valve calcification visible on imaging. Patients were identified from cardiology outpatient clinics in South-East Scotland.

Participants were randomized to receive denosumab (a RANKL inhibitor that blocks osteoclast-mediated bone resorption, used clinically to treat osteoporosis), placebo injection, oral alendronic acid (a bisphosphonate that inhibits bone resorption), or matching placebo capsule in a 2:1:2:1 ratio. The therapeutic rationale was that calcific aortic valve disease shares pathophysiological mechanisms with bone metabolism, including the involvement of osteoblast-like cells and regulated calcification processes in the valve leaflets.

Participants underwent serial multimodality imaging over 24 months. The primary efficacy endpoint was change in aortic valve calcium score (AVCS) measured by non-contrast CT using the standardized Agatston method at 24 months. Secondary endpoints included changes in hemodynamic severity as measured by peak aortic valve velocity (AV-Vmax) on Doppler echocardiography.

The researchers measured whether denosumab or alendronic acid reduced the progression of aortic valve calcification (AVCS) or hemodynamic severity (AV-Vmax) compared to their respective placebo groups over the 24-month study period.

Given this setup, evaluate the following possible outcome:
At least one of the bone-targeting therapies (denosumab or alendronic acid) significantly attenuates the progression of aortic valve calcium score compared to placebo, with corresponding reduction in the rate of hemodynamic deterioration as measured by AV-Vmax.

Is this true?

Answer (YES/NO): NO